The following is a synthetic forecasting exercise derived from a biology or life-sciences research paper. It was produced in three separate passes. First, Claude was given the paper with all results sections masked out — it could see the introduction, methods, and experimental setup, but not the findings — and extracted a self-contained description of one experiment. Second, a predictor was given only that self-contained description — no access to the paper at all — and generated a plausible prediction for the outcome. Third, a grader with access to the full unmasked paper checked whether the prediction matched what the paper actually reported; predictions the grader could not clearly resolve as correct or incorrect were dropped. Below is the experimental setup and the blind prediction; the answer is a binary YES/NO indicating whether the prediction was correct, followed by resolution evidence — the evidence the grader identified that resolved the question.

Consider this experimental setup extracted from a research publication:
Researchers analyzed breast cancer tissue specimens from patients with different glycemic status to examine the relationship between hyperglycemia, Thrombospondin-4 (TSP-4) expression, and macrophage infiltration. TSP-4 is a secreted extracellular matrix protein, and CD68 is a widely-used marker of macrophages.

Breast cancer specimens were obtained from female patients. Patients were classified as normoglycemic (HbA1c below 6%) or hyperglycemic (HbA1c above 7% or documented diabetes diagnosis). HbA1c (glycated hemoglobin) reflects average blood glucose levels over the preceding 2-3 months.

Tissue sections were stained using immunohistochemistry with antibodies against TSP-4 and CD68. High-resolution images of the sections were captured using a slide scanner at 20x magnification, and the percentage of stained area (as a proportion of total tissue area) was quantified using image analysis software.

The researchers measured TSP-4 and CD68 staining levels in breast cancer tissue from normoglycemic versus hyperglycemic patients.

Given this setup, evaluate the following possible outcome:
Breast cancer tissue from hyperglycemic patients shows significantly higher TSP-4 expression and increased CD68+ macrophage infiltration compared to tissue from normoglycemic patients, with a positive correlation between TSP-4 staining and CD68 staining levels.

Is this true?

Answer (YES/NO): YES